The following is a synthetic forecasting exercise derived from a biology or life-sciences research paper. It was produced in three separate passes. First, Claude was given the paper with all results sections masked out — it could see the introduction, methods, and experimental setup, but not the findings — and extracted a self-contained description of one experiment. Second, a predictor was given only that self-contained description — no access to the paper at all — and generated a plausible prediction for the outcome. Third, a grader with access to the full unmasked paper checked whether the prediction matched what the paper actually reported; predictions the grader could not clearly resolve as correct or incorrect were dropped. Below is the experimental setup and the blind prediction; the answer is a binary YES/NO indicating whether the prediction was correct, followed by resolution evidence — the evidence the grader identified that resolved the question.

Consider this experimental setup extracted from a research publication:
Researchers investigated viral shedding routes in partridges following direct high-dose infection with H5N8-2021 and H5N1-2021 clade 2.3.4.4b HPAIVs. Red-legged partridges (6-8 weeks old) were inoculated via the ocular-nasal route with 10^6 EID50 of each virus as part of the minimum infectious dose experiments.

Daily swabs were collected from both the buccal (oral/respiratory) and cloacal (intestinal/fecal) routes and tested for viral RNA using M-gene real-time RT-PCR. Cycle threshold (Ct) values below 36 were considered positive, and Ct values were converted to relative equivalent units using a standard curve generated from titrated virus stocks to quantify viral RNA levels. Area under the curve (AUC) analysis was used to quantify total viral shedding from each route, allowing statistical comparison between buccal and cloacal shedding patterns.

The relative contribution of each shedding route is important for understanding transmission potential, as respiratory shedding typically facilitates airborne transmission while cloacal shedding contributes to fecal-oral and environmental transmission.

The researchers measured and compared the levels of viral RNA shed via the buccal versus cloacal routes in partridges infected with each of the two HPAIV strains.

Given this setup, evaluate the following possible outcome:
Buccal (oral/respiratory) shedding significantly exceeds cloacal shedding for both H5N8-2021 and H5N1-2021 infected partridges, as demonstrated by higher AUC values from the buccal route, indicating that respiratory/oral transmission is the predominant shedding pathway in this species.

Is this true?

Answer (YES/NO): NO